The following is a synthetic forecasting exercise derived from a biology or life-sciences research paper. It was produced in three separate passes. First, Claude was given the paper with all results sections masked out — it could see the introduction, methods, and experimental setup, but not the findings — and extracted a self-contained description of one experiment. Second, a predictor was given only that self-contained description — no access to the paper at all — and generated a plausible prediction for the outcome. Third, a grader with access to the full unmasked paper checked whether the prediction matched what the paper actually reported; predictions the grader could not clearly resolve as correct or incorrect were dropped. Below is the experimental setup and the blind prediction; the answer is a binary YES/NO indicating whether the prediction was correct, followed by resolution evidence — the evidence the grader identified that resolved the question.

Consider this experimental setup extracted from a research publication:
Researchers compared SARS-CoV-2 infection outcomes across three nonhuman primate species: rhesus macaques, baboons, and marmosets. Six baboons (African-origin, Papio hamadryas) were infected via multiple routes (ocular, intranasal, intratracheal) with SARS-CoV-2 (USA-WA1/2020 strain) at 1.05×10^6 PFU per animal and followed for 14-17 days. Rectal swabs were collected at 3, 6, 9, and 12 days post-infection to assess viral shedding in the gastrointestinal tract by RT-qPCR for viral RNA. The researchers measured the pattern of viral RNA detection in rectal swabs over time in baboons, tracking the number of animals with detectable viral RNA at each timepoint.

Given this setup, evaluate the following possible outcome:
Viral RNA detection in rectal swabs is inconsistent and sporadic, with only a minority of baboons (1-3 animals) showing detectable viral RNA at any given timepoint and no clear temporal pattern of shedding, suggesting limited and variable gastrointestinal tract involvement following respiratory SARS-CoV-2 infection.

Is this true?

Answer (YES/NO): NO